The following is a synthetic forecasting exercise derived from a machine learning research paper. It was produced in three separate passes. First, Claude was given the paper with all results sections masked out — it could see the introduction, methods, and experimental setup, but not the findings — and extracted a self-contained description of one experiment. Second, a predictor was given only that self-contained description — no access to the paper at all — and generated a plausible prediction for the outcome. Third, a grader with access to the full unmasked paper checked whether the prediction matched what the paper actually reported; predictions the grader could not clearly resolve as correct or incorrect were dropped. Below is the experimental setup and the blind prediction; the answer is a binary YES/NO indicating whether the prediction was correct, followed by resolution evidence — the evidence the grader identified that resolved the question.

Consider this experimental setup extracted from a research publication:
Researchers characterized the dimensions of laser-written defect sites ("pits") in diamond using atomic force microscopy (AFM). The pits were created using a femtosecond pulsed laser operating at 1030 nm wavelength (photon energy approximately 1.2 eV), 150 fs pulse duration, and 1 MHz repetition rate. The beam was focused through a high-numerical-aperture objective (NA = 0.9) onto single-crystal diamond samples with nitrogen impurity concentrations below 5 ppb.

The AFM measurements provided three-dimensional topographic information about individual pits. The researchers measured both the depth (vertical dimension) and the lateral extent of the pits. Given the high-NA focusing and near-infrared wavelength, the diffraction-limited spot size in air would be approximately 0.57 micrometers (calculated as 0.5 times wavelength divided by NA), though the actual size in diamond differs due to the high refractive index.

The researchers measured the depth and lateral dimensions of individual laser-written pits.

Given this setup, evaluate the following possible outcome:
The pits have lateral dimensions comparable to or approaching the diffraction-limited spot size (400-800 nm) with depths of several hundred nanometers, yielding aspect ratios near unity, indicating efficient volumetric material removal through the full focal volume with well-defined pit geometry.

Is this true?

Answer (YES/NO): NO